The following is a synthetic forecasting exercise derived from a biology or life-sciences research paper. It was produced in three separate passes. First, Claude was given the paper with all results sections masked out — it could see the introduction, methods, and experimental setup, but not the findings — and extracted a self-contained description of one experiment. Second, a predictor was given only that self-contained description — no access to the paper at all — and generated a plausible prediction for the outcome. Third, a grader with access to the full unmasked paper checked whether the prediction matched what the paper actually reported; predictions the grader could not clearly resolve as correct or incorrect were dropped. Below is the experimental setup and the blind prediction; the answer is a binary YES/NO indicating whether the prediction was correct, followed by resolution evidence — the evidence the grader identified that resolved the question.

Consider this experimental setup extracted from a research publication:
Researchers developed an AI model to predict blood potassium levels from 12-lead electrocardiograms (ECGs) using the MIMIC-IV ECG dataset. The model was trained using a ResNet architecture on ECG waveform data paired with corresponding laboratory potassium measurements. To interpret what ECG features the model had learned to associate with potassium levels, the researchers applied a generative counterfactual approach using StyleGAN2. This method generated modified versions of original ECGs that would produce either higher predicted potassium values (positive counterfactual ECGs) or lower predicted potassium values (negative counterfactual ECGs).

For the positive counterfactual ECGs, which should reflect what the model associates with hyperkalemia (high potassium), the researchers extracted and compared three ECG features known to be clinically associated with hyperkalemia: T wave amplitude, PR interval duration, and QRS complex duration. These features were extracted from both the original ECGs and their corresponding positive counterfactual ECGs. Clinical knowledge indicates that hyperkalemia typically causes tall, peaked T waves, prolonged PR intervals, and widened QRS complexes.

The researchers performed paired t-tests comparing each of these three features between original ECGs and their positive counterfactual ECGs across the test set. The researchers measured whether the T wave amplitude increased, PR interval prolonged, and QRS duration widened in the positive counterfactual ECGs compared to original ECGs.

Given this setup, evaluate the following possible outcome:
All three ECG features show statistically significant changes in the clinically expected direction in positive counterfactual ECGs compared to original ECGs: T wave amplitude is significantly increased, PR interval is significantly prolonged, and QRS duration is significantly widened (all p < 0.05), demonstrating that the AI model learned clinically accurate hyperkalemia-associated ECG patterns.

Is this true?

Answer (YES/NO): YES